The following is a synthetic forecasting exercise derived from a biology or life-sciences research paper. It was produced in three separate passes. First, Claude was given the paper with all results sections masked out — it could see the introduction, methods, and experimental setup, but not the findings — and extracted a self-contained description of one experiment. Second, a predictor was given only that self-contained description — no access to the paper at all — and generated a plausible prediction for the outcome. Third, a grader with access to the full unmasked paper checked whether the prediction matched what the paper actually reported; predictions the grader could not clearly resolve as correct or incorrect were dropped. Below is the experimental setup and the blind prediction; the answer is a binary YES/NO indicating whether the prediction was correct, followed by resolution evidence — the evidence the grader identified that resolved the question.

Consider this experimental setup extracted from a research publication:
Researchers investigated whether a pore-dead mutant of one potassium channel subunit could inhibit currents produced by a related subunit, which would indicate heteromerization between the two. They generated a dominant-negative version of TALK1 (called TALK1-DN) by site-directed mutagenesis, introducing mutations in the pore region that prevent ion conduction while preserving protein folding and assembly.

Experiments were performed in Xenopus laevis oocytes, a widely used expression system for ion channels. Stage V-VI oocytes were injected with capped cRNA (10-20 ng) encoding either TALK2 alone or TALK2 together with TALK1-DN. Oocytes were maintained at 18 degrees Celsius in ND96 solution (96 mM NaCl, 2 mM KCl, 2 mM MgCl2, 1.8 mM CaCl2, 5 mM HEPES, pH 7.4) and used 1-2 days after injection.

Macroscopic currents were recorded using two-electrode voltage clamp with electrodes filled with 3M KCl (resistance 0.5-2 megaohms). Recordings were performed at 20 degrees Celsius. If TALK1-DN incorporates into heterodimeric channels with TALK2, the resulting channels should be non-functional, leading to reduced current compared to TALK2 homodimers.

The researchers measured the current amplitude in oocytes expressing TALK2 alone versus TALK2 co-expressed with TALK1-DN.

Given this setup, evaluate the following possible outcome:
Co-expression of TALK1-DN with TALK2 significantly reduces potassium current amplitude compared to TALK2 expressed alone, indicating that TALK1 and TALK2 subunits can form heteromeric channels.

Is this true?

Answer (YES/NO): YES